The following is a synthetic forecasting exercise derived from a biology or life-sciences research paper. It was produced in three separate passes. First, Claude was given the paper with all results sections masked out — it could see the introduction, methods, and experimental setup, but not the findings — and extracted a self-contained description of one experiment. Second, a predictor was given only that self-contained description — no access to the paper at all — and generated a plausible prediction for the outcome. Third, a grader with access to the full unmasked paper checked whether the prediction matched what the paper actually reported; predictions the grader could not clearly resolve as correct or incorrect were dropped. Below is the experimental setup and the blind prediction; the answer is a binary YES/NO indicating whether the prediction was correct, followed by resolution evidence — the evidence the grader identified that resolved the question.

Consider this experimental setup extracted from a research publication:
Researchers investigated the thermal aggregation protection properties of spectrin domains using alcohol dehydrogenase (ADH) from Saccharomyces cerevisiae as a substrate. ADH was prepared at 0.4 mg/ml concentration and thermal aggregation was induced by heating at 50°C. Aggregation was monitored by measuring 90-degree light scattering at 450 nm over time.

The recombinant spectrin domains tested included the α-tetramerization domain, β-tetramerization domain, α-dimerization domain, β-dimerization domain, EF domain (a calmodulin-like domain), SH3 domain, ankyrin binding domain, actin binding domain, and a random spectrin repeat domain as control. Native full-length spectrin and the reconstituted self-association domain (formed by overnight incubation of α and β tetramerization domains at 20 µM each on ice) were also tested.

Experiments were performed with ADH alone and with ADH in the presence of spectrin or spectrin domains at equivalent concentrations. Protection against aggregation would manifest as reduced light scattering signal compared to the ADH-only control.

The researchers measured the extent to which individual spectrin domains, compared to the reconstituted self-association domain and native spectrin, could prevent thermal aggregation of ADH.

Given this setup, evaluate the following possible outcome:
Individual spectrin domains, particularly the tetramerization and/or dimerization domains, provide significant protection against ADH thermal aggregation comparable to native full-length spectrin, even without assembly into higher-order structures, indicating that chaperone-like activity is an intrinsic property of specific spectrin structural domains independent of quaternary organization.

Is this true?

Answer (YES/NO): NO